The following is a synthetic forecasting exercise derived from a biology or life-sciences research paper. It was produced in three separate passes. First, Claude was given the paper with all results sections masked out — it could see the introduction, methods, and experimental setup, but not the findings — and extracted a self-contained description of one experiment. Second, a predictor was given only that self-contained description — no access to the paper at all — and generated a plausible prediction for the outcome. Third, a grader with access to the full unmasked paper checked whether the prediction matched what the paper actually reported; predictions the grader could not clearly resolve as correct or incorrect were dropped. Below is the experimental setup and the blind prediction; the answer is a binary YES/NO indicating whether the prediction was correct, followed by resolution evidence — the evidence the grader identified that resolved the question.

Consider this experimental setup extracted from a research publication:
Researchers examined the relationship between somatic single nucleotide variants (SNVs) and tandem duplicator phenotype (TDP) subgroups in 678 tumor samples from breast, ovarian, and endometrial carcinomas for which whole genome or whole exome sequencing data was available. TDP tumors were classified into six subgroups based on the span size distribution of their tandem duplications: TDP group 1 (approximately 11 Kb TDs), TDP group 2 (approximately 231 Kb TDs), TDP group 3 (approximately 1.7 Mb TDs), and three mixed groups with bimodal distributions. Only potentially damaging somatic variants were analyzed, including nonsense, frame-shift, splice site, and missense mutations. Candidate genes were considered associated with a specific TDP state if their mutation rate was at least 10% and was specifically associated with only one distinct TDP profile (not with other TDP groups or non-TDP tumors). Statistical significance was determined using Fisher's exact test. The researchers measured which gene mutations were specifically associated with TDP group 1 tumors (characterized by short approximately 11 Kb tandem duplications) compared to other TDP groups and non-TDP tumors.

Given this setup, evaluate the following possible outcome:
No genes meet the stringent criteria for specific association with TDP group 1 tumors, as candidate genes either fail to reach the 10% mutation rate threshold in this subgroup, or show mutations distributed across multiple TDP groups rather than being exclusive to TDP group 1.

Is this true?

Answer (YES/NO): YES